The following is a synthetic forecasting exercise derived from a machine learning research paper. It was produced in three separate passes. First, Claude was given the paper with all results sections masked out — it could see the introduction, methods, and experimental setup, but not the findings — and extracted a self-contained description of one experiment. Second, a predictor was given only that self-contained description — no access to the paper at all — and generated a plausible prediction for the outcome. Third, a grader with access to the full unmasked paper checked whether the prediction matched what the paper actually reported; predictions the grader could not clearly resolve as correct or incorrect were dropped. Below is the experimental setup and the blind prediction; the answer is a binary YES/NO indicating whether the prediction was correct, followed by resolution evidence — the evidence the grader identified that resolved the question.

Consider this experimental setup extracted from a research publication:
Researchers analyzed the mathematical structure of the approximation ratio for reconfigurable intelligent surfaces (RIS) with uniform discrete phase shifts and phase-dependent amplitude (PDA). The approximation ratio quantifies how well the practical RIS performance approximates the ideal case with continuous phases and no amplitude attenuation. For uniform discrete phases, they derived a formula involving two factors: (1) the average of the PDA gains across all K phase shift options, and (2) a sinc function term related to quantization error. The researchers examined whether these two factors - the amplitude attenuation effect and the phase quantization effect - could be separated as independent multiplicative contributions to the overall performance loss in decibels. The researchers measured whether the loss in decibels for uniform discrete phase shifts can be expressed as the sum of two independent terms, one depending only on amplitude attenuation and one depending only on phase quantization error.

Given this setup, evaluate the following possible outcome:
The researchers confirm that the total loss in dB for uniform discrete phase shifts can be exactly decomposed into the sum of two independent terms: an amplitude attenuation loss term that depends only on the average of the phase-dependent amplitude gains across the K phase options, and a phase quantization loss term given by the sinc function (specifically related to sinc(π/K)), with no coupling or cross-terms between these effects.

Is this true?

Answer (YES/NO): YES